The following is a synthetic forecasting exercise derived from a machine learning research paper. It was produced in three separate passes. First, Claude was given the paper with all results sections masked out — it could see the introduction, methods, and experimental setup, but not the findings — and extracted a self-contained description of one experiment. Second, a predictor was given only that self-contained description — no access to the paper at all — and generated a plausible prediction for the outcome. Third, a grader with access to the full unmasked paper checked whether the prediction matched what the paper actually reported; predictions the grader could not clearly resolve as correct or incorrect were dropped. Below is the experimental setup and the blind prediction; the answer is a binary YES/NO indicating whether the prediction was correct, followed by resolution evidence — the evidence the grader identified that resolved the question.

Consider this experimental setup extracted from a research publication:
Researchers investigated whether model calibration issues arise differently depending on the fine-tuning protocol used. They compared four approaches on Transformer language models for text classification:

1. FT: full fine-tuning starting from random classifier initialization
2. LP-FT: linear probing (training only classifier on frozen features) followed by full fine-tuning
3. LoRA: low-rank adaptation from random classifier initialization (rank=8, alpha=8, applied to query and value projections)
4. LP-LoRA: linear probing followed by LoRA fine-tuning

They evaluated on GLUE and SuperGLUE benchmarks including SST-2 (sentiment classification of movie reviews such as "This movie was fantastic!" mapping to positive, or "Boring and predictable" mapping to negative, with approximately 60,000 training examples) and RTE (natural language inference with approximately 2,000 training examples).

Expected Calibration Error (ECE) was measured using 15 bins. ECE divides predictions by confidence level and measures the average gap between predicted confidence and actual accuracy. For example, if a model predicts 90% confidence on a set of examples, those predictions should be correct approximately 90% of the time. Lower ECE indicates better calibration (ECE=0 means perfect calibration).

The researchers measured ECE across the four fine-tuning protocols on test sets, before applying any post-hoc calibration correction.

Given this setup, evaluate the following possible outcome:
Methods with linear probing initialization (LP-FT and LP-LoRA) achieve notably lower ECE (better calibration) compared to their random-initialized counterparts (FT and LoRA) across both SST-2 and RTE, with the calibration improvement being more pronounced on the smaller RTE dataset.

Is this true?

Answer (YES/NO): NO